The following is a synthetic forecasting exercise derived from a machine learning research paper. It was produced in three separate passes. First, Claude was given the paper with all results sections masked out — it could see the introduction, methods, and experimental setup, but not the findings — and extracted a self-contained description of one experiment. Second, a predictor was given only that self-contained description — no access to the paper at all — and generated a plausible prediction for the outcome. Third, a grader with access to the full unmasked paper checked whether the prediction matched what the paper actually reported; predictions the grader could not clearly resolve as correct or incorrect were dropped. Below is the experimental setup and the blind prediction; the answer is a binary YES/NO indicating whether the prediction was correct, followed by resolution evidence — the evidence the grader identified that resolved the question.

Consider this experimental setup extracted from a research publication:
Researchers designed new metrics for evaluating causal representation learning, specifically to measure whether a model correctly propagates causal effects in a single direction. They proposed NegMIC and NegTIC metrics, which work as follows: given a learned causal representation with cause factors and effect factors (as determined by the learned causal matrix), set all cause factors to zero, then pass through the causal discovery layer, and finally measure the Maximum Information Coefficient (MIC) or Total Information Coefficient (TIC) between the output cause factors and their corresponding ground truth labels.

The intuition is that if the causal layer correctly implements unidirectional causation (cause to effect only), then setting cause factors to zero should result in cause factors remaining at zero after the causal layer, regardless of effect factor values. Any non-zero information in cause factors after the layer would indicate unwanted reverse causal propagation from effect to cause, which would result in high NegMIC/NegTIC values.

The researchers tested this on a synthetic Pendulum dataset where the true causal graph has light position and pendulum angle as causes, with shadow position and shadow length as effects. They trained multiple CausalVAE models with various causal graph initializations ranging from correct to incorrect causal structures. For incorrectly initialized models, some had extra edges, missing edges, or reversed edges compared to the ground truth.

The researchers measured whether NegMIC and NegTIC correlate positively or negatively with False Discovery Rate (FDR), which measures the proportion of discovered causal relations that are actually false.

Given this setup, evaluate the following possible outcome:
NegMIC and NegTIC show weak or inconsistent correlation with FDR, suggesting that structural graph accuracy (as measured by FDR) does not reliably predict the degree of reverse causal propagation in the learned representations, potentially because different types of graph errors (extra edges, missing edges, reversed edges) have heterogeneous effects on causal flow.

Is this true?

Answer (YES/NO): NO